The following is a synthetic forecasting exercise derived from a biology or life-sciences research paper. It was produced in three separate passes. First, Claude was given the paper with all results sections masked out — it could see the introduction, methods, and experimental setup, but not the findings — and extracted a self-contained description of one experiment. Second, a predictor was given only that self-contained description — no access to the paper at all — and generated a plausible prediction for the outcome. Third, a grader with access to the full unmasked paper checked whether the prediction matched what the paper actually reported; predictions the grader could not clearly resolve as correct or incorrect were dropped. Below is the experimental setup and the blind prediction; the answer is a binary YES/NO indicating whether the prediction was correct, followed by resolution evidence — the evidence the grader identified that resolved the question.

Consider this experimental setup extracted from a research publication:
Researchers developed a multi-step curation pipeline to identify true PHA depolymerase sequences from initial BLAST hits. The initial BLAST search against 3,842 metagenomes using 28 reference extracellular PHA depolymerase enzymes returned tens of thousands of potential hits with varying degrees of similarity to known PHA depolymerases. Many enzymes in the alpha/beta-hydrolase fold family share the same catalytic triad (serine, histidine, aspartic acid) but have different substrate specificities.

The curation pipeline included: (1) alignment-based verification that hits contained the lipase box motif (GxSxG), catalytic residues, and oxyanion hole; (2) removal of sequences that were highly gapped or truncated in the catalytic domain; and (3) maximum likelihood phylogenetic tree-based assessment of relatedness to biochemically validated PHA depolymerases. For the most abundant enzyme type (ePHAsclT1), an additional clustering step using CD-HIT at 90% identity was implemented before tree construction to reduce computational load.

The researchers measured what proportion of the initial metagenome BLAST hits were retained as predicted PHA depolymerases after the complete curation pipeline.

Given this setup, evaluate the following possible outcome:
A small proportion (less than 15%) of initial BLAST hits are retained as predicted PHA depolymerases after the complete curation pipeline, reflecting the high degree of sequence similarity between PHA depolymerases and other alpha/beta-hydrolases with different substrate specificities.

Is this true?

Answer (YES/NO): NO